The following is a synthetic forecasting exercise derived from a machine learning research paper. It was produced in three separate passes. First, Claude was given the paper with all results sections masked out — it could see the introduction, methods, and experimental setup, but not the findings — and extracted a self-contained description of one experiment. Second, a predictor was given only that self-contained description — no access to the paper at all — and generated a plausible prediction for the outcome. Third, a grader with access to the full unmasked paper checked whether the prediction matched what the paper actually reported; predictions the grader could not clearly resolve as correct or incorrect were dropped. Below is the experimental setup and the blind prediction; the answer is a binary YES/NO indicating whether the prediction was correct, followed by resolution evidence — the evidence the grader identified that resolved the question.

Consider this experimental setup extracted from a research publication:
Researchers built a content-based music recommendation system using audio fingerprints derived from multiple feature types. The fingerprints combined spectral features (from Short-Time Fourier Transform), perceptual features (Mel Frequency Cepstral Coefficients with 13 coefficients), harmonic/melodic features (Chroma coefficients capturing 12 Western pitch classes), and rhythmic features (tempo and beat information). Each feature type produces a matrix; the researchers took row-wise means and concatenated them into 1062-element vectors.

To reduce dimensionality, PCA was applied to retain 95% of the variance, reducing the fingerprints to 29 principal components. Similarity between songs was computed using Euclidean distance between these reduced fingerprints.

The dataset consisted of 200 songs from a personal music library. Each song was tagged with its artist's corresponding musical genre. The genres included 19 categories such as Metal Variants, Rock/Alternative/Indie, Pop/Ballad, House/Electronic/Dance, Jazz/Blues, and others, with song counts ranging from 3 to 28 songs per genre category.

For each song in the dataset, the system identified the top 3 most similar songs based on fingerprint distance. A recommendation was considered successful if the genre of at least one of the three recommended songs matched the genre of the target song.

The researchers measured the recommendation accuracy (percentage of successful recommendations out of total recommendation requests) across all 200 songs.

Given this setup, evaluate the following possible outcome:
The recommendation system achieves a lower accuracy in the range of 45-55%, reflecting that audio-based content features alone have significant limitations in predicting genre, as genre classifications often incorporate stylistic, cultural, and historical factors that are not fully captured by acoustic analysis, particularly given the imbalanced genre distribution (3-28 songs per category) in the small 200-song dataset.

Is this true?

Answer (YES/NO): NO